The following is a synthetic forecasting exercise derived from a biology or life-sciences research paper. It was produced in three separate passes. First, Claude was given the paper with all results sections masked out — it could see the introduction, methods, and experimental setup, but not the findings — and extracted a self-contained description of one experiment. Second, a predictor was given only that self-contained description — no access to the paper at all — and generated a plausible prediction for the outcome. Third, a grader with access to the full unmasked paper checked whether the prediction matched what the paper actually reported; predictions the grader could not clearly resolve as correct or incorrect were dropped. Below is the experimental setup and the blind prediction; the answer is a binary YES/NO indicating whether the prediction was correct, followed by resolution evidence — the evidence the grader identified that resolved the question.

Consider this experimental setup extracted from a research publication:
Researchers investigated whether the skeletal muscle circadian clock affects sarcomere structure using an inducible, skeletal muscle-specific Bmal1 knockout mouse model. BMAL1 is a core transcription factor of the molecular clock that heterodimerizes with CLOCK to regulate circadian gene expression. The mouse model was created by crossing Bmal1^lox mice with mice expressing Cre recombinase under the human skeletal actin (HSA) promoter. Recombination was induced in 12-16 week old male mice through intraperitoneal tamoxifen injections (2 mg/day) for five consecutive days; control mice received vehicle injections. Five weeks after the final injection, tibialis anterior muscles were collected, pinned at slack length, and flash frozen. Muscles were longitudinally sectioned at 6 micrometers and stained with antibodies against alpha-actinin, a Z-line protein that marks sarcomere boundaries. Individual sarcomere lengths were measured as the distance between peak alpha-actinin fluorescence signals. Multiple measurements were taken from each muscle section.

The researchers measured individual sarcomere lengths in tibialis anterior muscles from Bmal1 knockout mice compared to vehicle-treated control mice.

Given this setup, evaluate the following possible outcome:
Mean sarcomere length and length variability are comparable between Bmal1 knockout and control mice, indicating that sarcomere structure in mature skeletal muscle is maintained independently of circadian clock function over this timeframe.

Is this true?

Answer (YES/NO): NO